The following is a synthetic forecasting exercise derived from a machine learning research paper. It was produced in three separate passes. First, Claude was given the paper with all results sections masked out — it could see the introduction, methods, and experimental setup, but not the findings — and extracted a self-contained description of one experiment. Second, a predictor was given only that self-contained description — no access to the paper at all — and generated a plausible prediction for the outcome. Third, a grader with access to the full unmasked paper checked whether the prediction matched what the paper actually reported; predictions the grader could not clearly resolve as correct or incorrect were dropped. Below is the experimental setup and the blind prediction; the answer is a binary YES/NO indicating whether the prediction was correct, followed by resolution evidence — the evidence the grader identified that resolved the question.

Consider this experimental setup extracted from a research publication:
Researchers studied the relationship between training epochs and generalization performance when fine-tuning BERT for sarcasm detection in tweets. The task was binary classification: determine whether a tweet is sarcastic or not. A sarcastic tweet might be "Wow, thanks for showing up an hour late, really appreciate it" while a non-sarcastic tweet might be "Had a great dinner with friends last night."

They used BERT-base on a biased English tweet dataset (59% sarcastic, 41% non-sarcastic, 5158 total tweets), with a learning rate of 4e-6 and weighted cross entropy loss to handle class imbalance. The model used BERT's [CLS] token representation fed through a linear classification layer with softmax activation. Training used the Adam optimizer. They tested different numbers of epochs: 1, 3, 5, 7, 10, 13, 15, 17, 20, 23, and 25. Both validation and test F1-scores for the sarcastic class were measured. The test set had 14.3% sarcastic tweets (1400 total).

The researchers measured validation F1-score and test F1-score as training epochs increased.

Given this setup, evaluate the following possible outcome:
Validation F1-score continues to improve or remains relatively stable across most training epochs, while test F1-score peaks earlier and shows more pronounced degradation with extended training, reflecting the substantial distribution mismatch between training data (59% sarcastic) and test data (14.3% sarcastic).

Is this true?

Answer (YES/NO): YES